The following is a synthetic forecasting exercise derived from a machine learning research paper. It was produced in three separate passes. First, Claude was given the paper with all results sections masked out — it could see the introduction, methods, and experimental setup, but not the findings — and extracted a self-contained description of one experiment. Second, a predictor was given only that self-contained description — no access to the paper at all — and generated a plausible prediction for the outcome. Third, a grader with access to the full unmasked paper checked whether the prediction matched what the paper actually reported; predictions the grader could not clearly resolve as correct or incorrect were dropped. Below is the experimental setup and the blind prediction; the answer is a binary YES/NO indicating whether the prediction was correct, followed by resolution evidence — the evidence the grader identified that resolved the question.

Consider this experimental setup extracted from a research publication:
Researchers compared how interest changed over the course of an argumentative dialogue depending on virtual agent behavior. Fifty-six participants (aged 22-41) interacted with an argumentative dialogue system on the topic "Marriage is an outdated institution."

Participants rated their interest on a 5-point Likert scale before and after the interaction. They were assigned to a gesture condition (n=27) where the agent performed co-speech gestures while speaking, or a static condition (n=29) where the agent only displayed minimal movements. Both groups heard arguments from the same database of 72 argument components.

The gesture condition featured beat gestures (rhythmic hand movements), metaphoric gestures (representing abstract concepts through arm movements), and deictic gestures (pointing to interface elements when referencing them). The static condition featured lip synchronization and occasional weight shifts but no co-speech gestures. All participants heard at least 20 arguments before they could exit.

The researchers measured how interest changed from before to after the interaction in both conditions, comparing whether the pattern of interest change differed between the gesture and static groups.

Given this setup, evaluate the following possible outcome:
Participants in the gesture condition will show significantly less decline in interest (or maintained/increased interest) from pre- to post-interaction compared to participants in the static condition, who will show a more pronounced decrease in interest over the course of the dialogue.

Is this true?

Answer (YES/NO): YES